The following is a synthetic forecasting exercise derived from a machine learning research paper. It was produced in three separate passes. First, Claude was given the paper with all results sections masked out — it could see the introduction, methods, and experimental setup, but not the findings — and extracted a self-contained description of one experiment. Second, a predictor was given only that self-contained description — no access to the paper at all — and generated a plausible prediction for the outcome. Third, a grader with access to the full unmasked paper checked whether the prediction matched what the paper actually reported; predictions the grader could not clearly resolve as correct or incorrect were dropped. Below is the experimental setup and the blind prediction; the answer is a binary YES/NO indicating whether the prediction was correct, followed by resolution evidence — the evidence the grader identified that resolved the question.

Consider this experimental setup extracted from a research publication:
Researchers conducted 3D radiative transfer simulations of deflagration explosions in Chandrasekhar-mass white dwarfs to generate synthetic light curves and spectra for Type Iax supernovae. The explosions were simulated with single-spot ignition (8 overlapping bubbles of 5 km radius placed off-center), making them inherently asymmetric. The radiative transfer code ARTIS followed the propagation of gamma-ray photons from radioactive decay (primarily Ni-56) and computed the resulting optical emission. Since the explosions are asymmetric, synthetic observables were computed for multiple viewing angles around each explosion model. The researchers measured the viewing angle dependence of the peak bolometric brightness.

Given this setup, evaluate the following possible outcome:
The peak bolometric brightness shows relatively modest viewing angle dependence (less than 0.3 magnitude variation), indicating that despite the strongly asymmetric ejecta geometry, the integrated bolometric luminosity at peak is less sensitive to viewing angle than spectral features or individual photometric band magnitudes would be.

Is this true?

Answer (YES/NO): NO